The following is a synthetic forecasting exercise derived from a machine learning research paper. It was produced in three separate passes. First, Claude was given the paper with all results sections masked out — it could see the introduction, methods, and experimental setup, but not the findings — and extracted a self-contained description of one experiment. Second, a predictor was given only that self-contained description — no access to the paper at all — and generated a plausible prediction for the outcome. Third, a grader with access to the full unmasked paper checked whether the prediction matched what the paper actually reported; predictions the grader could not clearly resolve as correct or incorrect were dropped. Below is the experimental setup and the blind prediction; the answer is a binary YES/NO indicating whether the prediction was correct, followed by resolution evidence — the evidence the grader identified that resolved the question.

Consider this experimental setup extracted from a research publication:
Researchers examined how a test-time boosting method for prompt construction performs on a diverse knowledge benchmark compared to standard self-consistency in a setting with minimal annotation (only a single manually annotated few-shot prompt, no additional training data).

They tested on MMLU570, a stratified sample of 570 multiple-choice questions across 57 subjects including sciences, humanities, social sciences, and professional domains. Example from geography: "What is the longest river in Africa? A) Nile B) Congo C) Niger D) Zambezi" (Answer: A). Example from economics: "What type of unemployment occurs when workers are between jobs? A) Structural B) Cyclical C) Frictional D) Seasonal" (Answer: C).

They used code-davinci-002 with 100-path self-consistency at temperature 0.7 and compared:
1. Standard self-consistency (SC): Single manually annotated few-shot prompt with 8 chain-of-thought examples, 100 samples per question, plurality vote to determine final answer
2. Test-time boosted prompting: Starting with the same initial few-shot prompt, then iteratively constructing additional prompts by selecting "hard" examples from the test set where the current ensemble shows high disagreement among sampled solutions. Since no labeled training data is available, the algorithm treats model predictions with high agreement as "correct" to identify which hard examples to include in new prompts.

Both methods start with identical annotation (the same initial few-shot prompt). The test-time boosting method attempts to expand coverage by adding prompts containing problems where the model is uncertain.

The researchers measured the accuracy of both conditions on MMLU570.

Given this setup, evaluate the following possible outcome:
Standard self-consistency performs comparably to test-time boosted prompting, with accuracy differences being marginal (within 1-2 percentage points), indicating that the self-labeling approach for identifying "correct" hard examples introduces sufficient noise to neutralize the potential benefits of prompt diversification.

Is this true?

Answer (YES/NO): NO